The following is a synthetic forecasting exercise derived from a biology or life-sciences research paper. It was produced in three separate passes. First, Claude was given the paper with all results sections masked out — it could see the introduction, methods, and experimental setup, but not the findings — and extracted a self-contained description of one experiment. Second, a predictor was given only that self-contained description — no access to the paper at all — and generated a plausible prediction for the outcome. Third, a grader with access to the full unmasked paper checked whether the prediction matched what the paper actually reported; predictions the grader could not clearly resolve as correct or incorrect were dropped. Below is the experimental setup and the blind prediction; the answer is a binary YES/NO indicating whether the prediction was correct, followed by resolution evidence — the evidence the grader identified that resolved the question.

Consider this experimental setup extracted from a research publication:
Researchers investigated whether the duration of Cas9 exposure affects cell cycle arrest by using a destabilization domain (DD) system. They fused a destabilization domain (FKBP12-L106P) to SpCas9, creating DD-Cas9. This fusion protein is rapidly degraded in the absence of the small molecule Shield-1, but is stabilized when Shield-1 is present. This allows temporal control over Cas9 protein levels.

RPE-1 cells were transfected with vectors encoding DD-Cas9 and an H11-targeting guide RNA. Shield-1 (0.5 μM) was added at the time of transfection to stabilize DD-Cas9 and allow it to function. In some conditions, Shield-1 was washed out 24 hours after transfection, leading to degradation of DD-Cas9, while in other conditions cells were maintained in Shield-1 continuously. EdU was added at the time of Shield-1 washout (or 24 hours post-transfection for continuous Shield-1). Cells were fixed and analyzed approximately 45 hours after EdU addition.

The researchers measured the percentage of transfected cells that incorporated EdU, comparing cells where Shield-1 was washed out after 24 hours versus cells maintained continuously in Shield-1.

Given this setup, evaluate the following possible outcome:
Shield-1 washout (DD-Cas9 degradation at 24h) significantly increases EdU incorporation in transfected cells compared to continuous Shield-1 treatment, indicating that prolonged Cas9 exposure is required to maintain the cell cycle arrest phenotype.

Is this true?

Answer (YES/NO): YES